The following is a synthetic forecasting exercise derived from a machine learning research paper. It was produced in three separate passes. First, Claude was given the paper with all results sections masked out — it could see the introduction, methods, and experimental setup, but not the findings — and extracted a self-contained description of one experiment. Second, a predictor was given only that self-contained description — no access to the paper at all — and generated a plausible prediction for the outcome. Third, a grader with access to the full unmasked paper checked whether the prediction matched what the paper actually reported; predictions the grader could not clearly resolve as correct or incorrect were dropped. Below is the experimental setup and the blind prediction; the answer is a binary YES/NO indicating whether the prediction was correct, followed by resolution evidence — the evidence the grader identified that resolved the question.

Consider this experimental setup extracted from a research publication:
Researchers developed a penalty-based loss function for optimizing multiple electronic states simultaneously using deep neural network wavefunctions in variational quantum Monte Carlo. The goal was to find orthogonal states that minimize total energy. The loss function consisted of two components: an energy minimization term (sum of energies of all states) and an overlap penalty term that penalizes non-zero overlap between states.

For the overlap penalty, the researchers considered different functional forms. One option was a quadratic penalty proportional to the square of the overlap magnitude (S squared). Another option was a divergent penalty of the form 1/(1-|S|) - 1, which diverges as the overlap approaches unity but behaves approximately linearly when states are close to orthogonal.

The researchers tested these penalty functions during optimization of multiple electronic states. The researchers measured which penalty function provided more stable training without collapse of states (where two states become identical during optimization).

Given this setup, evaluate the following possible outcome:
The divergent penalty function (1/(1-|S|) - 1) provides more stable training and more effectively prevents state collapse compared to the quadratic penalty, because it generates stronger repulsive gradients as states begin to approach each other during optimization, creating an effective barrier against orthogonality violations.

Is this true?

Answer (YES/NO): YES